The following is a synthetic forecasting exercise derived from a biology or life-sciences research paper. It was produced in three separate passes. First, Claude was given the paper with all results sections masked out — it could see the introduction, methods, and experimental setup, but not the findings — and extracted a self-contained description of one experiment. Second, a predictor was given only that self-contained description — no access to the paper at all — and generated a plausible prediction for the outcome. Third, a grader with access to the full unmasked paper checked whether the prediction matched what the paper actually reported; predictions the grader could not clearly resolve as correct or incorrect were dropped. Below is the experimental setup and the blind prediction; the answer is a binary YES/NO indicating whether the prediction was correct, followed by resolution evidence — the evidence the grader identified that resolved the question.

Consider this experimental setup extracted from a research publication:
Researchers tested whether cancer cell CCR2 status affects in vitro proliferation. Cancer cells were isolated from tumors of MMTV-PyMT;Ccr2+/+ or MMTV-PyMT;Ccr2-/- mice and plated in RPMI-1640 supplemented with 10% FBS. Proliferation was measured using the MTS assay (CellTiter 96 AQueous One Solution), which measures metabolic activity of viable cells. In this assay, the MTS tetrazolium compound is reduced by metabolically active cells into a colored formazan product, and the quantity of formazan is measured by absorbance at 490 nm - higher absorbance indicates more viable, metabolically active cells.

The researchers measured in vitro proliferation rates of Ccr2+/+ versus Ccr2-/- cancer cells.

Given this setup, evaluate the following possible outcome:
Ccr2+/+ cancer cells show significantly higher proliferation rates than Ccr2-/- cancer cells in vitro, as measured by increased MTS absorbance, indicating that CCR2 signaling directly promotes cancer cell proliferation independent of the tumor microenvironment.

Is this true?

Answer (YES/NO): NO